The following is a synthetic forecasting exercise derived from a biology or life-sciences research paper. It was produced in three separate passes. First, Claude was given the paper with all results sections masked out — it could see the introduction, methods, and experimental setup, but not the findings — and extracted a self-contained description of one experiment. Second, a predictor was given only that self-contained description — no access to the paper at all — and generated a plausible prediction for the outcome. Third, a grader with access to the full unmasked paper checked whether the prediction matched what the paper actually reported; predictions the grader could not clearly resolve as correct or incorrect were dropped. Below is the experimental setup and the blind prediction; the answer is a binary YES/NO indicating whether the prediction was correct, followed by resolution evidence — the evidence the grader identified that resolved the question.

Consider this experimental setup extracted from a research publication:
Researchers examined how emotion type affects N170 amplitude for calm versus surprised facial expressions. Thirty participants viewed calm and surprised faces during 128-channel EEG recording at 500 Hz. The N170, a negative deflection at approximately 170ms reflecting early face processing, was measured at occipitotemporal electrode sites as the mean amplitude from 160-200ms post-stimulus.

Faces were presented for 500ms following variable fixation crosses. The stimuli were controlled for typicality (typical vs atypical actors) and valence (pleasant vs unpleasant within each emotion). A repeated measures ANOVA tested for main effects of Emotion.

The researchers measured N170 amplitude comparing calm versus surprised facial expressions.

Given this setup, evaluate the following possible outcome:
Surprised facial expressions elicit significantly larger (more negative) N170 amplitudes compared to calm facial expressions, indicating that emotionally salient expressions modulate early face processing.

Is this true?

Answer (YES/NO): YES